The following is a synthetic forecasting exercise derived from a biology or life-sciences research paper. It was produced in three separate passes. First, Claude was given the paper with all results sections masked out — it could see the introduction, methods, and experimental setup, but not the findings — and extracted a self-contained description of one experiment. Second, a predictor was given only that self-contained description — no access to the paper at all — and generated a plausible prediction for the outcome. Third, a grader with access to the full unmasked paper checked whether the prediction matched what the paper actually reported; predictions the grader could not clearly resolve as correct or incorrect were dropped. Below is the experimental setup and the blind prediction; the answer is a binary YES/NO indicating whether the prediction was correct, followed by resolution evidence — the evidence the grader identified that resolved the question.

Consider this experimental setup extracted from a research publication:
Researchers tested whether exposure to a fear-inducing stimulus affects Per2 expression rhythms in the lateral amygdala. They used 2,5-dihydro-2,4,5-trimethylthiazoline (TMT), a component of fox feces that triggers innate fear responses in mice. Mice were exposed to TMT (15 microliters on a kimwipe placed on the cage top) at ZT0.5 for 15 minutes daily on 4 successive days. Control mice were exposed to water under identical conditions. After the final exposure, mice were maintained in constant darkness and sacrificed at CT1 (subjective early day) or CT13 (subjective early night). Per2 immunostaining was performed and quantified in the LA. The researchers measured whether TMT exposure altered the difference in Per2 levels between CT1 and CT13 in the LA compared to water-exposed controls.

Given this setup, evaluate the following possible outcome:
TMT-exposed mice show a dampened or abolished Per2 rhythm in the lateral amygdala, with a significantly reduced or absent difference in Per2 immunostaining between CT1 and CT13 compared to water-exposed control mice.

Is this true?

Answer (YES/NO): NO